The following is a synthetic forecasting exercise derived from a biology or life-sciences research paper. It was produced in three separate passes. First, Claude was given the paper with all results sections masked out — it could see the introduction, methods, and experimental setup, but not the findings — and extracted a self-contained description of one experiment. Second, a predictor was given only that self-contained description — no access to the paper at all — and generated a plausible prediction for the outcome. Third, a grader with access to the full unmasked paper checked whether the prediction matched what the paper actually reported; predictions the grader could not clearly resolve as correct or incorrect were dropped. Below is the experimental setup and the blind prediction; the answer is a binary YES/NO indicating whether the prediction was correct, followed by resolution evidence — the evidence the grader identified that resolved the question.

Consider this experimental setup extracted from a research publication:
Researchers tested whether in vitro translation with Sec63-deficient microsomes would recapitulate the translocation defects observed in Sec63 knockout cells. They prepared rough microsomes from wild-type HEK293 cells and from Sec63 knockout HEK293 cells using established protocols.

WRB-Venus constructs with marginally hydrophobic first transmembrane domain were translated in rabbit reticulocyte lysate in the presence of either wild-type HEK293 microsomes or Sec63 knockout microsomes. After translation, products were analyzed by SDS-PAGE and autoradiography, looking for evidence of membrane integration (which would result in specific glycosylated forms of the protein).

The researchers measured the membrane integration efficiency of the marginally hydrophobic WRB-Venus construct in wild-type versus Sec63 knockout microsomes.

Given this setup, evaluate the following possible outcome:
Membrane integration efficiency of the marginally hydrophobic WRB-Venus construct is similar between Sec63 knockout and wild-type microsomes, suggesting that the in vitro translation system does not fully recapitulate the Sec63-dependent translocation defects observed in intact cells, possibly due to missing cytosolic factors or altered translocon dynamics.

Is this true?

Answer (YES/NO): NO